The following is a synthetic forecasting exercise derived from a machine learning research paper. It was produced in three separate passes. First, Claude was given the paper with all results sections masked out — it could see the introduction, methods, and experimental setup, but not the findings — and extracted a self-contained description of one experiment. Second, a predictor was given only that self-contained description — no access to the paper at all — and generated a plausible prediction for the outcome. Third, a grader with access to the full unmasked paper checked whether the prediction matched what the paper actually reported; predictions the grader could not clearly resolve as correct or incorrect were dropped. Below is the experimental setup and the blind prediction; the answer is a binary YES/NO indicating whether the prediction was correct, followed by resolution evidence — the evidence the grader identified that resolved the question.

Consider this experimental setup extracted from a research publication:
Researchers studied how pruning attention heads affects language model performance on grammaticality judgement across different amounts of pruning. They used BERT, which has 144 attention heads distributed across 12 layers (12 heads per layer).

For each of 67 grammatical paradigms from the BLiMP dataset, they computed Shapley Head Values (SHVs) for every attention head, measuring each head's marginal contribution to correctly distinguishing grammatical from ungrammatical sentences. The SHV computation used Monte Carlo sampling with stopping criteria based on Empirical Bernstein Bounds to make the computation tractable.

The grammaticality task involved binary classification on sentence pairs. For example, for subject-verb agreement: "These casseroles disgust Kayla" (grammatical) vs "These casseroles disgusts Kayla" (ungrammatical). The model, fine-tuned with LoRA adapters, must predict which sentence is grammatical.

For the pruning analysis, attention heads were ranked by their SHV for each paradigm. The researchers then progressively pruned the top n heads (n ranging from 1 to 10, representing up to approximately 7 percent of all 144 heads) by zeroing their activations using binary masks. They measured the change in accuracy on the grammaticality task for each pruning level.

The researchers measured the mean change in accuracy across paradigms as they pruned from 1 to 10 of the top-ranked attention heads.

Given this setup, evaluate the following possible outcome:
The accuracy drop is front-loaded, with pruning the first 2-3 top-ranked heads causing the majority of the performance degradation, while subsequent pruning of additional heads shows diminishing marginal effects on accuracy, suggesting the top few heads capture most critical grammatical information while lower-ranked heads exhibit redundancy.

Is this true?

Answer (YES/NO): NO